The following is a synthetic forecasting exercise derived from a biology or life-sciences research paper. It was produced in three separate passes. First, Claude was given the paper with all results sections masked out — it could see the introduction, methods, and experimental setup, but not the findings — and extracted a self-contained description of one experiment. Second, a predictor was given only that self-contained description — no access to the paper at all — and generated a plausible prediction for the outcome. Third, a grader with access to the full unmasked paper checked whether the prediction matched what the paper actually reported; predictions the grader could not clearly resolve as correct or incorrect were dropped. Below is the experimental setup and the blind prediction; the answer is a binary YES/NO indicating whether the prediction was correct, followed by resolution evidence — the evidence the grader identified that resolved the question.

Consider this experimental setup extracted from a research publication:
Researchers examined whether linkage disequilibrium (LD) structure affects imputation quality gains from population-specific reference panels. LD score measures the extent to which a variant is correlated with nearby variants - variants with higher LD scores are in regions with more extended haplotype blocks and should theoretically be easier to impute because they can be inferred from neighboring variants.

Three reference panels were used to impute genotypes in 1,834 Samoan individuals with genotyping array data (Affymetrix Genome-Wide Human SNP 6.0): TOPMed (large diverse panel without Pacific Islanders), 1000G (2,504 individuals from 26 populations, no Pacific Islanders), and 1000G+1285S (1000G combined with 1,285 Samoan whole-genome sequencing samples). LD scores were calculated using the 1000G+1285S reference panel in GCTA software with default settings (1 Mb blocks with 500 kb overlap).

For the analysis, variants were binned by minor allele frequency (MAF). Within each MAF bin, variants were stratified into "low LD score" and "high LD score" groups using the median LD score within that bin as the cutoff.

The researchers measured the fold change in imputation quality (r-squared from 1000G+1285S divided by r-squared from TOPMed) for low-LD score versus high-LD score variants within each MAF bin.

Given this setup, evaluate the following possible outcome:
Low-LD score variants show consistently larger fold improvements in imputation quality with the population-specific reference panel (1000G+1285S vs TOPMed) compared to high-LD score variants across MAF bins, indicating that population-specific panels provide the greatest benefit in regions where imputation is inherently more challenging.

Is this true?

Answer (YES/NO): YES